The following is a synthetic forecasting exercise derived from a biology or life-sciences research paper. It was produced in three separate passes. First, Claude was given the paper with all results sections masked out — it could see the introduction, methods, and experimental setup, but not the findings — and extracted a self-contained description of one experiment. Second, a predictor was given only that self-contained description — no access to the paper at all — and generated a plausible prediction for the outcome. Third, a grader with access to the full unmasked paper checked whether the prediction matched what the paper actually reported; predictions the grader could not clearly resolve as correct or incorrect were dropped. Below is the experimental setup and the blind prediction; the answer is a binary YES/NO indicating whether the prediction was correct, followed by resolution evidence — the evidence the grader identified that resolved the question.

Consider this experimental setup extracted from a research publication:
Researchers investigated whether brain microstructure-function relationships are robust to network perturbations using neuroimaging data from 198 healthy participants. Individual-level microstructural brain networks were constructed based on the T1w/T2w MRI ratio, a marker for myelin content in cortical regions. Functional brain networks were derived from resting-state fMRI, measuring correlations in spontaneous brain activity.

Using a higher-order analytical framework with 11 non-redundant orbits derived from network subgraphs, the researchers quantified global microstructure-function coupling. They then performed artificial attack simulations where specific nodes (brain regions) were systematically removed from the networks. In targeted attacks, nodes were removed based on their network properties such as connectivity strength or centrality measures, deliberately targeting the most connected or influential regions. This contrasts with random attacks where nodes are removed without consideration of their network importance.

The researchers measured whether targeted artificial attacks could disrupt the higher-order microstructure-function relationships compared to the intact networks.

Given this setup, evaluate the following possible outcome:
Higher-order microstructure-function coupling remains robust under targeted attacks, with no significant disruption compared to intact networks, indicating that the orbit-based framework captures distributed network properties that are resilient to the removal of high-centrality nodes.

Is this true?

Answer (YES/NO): NO